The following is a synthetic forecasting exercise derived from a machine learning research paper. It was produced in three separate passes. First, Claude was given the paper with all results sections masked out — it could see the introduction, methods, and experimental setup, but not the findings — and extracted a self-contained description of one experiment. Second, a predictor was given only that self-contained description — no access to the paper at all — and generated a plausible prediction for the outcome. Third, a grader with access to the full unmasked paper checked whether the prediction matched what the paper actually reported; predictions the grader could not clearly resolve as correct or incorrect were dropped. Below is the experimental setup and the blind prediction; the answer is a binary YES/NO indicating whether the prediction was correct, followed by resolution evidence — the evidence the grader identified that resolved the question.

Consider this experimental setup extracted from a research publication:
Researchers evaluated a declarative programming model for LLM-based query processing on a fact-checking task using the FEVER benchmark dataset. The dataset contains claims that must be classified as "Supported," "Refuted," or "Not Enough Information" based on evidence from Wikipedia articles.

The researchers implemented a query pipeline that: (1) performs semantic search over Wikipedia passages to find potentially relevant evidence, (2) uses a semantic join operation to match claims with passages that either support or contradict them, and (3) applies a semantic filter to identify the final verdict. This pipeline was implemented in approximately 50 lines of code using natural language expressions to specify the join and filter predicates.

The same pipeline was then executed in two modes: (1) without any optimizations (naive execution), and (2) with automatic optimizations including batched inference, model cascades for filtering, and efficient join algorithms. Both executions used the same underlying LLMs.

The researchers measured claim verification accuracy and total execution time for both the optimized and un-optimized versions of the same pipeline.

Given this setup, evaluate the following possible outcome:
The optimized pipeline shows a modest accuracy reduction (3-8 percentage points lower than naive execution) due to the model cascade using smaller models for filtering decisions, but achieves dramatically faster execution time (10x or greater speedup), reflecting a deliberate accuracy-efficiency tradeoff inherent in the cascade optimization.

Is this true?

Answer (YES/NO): NO